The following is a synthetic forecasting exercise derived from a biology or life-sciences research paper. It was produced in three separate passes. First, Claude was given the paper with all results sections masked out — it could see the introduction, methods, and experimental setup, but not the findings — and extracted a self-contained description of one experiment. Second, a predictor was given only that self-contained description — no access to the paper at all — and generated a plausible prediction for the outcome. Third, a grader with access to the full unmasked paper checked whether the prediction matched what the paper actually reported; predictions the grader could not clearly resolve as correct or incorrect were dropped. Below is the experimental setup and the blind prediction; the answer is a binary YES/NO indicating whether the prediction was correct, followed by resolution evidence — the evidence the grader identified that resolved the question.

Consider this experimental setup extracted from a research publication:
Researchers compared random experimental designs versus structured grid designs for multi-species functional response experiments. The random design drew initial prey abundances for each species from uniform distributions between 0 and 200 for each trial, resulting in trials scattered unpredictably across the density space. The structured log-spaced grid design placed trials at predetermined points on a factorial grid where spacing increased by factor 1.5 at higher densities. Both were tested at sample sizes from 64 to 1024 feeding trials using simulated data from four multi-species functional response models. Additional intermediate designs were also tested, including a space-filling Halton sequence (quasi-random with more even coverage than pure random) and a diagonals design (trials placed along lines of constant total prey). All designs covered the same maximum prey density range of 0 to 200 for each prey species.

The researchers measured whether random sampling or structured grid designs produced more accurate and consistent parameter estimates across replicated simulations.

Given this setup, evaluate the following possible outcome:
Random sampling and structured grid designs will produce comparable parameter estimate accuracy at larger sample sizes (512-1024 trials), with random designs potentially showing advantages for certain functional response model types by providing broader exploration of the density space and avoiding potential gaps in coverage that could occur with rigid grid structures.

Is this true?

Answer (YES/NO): NO